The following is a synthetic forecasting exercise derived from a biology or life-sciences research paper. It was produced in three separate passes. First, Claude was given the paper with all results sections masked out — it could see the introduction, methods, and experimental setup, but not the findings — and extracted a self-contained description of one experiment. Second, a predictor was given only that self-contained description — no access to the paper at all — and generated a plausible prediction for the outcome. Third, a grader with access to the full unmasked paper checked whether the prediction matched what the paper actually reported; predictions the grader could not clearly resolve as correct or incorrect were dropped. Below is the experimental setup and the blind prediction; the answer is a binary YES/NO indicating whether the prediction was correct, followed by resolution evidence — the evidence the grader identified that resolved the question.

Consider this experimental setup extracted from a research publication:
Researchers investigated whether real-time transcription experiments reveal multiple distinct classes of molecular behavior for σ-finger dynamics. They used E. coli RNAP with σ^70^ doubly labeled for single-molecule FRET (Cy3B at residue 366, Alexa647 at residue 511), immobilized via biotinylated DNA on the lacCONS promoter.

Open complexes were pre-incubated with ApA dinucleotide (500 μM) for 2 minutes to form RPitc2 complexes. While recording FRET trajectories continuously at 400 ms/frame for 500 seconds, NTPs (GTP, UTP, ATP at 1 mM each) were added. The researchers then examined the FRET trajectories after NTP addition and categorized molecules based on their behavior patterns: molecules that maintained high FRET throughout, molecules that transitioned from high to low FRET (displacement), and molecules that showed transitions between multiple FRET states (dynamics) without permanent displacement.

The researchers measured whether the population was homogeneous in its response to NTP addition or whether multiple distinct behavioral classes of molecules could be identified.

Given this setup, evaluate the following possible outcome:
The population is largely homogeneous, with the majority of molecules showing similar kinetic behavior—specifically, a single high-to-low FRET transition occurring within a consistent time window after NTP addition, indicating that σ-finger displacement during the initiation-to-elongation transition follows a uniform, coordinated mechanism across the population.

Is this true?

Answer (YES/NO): NO